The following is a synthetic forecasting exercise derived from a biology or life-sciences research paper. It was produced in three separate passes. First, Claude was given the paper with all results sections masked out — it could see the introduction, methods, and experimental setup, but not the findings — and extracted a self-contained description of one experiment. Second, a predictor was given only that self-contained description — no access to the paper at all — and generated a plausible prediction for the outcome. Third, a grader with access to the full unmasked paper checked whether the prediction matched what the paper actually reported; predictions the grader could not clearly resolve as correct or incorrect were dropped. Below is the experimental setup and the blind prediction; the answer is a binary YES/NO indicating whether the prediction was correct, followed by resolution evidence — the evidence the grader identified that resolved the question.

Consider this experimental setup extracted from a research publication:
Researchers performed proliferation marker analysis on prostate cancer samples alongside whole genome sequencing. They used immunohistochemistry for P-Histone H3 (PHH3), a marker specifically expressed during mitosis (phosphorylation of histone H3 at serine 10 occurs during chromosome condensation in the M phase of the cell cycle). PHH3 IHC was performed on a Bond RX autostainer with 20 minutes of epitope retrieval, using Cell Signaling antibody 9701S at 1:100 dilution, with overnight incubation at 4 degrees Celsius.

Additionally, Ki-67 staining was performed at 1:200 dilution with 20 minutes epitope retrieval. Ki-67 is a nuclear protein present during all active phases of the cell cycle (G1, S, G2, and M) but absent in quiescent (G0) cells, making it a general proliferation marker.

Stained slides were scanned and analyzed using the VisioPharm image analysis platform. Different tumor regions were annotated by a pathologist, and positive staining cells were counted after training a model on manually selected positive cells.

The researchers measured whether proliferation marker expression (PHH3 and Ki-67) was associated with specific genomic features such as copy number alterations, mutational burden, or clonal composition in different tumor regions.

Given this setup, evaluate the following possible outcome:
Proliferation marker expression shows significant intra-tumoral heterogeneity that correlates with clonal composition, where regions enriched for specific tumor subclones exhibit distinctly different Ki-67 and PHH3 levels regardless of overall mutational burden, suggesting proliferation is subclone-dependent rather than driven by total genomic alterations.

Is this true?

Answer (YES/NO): NO